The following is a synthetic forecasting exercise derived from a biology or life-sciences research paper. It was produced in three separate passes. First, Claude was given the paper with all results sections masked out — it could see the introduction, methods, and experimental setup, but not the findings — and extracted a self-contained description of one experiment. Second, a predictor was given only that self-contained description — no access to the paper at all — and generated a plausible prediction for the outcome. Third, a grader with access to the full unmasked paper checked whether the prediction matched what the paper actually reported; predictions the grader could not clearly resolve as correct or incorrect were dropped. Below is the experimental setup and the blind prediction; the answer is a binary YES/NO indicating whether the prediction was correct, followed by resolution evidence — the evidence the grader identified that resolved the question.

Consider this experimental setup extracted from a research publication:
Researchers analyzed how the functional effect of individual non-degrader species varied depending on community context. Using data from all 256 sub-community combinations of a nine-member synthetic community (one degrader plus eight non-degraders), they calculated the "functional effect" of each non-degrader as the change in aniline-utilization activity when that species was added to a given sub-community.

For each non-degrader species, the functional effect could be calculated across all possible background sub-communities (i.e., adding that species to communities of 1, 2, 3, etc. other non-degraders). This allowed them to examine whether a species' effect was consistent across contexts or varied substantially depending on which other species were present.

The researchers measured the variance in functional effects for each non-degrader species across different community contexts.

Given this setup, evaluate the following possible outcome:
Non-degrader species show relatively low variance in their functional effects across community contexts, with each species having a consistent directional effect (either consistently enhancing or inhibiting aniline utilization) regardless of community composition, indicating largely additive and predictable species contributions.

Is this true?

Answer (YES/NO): NO